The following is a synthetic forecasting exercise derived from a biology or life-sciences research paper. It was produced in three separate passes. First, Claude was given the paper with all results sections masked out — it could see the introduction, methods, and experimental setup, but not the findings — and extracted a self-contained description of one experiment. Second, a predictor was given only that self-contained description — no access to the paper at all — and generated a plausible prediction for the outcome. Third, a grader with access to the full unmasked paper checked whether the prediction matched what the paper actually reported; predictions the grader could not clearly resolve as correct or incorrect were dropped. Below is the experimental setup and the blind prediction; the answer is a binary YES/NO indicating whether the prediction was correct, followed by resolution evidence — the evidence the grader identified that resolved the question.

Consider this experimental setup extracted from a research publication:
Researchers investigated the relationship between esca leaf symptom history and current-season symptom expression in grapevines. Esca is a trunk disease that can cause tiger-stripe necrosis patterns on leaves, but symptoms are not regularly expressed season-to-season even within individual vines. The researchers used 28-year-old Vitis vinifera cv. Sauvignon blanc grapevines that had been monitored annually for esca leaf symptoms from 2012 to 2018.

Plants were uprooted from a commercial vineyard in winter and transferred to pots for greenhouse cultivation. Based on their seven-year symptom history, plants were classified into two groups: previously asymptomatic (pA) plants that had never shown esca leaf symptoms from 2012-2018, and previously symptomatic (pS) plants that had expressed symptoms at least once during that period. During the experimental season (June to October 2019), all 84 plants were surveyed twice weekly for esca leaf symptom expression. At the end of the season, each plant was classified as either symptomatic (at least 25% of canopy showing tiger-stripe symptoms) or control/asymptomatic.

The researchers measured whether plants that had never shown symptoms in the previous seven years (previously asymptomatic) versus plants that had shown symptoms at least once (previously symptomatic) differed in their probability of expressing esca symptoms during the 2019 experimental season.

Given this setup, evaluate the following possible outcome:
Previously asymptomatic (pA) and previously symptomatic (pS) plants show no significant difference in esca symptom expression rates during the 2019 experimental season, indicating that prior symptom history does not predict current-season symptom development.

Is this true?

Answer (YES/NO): YES